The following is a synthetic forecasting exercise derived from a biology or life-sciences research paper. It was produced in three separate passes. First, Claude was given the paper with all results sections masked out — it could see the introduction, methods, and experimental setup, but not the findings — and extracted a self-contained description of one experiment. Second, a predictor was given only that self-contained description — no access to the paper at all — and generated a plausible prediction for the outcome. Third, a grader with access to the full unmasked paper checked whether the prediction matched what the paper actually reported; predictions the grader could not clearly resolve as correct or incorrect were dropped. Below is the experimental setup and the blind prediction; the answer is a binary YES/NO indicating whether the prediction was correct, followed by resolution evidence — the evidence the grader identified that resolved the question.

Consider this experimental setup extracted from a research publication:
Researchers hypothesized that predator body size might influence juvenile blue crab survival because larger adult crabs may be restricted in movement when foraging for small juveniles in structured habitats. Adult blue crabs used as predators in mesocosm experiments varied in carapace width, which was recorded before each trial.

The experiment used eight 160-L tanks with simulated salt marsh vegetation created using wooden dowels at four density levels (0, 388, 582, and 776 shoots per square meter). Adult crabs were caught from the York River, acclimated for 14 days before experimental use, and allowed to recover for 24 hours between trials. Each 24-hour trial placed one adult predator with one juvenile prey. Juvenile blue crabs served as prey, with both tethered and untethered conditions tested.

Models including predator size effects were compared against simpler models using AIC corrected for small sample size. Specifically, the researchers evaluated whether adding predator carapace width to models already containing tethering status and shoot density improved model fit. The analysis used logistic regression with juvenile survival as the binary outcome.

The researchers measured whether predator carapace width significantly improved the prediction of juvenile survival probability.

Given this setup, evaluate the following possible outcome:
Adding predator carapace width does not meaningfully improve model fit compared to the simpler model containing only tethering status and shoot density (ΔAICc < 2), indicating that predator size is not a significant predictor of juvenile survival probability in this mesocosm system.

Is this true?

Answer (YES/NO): YES